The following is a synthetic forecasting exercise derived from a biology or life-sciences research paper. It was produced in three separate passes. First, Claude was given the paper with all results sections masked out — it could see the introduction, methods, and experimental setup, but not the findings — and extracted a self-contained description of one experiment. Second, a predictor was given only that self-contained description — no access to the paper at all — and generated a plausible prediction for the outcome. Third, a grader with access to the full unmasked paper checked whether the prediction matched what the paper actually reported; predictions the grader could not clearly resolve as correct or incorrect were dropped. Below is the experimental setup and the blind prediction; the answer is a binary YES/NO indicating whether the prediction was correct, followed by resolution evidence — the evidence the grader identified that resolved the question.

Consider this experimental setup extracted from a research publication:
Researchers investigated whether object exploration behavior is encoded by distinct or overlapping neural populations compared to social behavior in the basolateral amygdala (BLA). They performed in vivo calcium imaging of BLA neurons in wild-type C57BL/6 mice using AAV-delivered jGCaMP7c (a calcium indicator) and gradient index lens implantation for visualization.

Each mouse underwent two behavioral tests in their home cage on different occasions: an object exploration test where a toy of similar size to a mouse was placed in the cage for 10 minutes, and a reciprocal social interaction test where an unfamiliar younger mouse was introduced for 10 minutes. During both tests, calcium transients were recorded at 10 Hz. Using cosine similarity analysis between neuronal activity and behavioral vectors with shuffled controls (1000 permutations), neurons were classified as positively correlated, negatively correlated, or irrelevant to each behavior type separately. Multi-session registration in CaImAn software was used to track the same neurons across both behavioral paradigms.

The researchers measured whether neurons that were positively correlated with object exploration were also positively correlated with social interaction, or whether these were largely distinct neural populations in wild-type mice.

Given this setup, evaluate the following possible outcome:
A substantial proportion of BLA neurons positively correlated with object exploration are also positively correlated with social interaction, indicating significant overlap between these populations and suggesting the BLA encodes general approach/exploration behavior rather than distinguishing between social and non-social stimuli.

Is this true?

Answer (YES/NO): NO